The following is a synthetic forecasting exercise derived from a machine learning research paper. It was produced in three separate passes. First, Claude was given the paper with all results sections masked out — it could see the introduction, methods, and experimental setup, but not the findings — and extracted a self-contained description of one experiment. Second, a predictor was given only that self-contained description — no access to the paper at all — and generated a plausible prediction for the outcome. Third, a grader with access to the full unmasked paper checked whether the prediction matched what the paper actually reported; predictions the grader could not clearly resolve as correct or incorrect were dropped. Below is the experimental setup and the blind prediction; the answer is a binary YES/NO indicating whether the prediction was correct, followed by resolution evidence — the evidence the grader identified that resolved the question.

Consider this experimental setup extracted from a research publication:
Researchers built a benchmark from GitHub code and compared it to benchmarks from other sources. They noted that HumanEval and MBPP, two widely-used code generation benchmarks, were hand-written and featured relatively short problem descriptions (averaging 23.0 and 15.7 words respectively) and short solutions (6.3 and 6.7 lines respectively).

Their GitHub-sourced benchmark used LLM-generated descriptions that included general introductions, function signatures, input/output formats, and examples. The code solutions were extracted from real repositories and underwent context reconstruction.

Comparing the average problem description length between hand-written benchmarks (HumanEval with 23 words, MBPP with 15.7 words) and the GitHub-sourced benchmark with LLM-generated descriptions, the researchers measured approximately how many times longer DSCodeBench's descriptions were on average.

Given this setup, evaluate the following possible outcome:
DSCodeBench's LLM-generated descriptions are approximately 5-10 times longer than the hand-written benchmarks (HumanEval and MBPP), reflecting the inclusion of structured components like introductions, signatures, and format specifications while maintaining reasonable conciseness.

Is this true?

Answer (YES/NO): NO